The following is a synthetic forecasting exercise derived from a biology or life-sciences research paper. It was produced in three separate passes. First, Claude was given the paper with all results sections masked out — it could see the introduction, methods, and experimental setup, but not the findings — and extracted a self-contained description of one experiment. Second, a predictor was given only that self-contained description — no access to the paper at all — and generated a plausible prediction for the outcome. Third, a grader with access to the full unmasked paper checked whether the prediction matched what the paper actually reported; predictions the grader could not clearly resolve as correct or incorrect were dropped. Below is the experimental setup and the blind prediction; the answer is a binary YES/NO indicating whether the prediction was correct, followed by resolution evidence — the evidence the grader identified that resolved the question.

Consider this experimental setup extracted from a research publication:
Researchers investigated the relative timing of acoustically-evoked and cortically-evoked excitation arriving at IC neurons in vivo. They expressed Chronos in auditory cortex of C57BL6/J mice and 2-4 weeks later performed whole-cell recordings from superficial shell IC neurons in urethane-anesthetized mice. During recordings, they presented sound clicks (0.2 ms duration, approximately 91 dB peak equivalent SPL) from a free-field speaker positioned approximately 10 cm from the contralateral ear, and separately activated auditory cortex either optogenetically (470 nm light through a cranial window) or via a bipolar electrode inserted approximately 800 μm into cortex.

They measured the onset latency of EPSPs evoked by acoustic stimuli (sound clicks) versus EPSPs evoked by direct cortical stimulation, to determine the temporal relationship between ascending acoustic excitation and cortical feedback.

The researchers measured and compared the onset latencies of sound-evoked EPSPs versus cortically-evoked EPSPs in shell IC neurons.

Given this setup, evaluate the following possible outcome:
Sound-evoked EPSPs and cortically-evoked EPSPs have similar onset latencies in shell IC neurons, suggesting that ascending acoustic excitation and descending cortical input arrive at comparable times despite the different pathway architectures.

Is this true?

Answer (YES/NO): NO